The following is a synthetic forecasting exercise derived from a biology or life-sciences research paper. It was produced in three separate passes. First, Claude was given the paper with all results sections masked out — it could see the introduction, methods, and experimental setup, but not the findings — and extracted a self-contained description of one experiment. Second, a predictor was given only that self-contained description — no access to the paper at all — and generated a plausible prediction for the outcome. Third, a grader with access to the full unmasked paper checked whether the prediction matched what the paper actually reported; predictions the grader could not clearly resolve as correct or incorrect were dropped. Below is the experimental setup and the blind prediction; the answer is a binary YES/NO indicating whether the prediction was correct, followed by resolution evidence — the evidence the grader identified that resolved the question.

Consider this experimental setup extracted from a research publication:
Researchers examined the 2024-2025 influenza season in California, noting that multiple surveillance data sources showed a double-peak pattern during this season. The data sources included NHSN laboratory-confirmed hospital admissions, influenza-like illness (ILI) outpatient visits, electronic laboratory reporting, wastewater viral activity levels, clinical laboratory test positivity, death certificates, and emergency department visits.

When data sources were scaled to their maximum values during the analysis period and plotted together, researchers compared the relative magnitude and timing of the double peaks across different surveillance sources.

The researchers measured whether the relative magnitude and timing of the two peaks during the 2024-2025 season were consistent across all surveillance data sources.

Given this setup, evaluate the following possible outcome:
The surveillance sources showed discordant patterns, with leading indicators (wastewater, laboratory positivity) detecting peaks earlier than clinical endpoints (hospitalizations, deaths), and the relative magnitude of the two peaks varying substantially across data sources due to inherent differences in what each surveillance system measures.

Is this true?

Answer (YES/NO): NO